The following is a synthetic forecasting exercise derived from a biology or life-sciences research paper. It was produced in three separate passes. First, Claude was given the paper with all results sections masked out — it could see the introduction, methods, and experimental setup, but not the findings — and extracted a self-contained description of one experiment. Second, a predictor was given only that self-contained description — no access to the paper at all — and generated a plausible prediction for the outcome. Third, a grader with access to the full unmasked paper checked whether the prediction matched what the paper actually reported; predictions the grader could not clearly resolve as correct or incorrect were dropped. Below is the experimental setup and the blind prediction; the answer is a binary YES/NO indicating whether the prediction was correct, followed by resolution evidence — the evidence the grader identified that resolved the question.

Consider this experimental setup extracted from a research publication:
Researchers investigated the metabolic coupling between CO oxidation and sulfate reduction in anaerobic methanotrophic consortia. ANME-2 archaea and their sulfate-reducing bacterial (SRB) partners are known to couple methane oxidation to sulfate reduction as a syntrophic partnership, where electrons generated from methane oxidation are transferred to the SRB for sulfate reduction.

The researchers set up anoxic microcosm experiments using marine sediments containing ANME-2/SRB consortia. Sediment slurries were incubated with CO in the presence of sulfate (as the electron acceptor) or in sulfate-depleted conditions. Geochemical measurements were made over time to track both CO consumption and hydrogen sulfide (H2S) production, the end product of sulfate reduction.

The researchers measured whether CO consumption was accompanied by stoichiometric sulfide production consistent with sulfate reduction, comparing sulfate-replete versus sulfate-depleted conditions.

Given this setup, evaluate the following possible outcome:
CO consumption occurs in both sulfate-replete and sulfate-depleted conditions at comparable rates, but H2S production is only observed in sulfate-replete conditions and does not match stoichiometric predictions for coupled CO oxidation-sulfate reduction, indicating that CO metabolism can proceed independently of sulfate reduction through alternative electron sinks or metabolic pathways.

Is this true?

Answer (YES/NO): NO